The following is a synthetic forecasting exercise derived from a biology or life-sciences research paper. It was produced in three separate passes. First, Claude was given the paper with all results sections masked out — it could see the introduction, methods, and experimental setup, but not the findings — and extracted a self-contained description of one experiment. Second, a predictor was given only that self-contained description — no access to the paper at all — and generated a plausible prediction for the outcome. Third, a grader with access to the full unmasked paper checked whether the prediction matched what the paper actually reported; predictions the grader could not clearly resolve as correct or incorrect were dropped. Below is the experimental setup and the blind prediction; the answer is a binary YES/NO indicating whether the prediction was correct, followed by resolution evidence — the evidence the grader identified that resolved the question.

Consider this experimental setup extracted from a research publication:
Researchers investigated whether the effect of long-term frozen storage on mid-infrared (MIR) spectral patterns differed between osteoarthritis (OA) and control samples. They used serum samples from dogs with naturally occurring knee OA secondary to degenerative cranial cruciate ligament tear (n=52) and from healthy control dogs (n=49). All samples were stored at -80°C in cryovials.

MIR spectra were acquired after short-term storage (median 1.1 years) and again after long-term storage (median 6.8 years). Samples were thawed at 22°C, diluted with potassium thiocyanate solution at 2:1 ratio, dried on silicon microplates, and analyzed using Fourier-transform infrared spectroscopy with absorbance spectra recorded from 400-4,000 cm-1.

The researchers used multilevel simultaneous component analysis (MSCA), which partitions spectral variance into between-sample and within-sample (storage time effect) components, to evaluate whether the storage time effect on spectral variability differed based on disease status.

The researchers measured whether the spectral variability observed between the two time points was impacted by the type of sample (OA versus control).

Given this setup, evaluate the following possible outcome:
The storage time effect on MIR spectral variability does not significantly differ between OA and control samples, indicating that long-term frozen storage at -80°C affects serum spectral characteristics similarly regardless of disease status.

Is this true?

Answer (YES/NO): YES